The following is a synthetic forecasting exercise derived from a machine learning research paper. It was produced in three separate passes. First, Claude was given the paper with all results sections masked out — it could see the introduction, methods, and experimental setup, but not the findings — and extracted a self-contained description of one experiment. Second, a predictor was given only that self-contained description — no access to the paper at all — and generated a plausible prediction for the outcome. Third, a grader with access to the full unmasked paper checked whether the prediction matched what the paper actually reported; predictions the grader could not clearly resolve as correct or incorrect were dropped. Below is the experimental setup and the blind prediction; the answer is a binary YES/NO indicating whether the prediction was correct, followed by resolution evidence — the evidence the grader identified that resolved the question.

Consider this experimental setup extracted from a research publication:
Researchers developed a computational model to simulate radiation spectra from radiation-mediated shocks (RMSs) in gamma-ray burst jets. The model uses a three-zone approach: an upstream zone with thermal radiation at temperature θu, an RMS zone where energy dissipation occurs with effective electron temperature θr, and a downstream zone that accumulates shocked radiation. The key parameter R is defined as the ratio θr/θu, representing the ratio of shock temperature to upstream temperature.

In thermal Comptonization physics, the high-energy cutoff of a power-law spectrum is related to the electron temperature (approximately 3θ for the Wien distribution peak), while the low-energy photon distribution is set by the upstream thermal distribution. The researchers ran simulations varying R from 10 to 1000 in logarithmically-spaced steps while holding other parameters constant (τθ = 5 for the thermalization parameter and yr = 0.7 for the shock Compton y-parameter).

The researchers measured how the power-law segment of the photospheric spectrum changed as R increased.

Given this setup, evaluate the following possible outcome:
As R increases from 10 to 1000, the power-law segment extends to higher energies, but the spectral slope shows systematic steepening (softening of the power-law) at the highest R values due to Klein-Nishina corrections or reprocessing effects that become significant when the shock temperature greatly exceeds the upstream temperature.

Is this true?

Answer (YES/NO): NO